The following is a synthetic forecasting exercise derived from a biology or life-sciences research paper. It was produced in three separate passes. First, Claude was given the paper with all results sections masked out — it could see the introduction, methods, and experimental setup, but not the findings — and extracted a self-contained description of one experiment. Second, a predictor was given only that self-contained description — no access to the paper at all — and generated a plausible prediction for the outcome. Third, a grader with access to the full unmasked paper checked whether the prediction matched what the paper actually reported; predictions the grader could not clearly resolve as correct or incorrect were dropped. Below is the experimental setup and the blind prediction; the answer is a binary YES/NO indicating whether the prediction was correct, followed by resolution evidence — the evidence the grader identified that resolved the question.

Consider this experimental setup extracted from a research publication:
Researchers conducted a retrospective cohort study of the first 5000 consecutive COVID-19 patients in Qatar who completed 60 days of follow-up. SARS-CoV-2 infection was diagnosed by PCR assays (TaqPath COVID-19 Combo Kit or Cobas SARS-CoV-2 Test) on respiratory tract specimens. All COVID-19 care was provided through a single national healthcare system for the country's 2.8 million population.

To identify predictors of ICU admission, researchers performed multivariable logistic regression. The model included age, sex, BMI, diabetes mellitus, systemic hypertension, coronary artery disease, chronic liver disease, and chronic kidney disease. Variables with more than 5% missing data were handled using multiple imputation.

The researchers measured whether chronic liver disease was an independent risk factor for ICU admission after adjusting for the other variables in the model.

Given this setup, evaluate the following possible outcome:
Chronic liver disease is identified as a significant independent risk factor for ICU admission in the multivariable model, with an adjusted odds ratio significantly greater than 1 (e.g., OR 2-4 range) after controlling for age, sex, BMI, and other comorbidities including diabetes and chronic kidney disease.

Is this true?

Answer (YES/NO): NO